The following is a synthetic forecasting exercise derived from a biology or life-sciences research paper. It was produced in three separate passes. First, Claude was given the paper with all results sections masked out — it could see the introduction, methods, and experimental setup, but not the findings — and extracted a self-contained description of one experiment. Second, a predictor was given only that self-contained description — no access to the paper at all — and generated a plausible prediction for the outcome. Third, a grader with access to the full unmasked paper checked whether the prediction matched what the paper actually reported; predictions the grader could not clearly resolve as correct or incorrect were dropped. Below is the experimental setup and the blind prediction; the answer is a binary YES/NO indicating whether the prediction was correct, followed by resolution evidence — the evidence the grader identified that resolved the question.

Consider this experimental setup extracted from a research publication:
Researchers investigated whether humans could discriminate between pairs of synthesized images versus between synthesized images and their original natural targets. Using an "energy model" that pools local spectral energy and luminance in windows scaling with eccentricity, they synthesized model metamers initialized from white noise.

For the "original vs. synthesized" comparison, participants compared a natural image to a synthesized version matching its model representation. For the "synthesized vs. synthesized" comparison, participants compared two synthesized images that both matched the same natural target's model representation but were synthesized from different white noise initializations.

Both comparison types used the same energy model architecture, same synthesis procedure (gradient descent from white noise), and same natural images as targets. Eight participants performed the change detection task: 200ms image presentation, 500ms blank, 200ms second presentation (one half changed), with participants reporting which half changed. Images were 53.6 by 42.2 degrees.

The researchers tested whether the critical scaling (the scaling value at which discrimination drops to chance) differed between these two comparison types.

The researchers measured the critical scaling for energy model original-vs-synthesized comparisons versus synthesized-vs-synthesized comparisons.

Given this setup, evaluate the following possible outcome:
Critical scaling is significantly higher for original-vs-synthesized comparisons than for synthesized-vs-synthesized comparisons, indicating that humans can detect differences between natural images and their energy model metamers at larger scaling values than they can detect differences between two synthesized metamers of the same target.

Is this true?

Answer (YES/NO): NO